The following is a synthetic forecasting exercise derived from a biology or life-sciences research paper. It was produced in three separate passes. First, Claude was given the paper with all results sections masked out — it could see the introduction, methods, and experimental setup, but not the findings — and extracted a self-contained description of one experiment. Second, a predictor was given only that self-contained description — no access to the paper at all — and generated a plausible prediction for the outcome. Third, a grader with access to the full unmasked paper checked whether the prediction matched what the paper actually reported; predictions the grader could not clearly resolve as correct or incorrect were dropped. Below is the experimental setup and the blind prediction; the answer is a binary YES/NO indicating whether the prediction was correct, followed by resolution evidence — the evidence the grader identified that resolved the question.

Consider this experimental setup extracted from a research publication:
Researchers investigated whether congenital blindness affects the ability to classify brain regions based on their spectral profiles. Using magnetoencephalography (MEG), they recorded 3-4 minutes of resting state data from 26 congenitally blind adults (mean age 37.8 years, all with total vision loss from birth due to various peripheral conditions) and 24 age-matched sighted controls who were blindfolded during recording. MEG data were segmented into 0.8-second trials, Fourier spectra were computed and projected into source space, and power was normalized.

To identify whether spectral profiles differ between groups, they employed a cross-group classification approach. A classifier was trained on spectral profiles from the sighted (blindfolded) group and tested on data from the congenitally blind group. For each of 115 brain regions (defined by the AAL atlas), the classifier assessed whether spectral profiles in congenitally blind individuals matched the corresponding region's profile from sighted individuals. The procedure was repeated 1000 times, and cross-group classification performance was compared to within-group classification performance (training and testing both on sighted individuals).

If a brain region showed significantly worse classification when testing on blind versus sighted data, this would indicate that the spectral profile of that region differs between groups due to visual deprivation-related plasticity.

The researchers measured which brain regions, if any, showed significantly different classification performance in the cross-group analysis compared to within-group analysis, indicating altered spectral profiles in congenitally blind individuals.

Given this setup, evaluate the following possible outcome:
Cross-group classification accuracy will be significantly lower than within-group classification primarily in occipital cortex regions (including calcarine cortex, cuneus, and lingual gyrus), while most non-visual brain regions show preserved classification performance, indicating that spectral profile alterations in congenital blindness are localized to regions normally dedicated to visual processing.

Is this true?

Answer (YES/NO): NO